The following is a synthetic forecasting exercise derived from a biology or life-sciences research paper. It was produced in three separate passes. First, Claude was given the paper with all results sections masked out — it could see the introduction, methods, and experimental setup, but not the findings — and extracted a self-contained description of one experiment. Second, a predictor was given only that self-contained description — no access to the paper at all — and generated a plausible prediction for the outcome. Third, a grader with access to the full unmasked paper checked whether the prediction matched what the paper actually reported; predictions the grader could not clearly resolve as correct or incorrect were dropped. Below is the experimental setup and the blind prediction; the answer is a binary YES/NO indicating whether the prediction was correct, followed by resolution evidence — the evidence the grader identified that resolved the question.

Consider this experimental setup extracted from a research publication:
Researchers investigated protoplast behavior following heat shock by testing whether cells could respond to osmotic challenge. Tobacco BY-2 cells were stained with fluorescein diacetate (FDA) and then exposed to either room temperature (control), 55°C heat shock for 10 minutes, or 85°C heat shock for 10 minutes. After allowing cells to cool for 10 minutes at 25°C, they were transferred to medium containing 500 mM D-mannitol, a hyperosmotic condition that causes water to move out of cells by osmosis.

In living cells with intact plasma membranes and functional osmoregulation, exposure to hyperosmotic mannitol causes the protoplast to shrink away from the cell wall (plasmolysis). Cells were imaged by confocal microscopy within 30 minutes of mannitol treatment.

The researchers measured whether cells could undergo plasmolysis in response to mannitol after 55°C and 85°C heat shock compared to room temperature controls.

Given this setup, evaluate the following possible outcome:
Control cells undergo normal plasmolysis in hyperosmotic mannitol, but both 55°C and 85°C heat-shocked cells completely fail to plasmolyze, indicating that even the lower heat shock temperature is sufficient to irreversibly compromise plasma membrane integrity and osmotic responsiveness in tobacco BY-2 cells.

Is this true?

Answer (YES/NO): NO